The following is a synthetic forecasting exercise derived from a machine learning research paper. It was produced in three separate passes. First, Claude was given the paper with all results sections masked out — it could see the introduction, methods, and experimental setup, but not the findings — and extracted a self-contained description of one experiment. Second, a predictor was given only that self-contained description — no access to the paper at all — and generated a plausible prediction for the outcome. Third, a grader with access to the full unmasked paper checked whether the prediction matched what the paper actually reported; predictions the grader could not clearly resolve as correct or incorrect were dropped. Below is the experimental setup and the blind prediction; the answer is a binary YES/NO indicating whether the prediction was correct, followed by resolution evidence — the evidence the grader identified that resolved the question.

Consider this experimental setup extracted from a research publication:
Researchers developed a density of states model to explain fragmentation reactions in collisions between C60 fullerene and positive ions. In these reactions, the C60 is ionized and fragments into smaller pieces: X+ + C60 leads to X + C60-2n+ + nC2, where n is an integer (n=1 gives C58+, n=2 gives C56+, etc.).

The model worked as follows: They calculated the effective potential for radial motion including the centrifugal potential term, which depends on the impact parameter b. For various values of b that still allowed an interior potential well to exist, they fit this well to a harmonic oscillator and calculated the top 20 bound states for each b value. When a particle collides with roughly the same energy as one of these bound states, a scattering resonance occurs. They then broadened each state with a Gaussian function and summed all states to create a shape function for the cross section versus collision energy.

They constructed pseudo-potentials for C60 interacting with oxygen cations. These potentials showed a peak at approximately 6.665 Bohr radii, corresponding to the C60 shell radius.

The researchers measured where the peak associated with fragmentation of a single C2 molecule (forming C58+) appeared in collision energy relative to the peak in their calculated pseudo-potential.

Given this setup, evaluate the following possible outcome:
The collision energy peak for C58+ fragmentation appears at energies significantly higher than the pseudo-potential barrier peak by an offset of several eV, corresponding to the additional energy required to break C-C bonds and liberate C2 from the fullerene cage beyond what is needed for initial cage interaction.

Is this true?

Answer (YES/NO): NO